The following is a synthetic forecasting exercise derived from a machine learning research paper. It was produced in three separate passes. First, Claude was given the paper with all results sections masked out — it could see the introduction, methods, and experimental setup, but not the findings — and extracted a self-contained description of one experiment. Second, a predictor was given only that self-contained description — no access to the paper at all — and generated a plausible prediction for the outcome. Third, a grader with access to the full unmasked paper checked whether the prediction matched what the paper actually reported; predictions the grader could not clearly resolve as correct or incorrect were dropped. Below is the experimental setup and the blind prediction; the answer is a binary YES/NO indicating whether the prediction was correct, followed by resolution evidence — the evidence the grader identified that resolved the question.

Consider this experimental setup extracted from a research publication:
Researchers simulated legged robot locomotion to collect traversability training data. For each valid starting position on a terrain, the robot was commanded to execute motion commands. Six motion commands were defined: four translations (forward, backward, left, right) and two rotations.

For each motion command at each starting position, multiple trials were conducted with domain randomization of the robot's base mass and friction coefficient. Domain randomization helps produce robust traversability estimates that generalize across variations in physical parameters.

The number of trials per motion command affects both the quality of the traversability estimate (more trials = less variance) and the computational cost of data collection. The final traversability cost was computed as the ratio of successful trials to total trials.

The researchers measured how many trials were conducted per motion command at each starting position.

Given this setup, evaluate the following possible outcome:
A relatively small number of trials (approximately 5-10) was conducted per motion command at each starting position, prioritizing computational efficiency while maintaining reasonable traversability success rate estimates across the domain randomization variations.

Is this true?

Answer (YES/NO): YES